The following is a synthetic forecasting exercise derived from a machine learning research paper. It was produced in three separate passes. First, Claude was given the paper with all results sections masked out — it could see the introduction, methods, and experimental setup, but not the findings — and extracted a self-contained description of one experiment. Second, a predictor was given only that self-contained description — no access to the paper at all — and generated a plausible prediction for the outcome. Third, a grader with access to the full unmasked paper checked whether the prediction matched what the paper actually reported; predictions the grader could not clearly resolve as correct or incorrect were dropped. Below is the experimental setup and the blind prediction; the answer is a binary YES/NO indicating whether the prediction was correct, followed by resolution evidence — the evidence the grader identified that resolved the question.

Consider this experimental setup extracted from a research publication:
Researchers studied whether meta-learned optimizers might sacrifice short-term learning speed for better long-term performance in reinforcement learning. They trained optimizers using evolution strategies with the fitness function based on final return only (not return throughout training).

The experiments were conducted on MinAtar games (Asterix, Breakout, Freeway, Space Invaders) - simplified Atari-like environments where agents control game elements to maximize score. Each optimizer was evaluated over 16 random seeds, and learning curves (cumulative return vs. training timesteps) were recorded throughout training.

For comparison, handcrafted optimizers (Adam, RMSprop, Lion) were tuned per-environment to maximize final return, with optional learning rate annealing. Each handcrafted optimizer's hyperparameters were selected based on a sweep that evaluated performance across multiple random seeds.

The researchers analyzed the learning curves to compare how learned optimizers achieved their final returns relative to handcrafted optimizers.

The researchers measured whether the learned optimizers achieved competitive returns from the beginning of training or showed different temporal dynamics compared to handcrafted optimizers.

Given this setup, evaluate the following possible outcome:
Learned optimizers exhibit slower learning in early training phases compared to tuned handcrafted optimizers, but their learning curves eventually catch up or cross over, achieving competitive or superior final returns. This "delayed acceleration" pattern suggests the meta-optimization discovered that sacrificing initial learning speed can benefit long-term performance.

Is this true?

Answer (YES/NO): YES